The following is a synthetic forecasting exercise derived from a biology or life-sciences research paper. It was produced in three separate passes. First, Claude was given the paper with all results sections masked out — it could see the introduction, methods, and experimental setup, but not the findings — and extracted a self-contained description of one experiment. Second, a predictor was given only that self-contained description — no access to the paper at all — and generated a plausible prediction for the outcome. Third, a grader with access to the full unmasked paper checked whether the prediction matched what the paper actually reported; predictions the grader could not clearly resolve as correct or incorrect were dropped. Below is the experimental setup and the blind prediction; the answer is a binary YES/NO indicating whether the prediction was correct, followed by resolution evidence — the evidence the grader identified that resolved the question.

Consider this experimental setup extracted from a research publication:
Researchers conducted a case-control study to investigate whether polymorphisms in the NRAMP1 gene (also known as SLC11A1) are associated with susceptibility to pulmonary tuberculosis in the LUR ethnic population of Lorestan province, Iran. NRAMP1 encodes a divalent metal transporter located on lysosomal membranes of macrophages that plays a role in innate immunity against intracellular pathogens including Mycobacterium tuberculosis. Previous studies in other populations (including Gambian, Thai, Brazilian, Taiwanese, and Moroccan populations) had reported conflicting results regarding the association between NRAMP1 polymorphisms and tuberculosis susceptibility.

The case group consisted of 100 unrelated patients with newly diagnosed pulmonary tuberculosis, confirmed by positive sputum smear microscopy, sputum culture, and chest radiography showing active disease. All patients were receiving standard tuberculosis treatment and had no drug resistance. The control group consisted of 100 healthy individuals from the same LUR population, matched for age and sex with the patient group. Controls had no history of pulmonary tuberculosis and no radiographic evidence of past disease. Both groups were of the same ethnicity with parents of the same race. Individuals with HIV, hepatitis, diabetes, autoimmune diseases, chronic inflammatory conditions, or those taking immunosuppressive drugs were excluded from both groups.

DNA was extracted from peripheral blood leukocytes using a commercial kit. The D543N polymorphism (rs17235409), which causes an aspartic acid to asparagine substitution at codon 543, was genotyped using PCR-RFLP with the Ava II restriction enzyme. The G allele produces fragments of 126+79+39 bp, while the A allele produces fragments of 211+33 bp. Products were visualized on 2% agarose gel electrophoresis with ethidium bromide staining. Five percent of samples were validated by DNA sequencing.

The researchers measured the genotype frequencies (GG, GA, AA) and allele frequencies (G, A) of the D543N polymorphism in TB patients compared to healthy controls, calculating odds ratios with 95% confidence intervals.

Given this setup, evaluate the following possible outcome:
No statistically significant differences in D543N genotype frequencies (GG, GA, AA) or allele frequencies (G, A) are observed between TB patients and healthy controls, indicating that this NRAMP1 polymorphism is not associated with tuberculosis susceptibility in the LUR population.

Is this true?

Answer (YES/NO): NO